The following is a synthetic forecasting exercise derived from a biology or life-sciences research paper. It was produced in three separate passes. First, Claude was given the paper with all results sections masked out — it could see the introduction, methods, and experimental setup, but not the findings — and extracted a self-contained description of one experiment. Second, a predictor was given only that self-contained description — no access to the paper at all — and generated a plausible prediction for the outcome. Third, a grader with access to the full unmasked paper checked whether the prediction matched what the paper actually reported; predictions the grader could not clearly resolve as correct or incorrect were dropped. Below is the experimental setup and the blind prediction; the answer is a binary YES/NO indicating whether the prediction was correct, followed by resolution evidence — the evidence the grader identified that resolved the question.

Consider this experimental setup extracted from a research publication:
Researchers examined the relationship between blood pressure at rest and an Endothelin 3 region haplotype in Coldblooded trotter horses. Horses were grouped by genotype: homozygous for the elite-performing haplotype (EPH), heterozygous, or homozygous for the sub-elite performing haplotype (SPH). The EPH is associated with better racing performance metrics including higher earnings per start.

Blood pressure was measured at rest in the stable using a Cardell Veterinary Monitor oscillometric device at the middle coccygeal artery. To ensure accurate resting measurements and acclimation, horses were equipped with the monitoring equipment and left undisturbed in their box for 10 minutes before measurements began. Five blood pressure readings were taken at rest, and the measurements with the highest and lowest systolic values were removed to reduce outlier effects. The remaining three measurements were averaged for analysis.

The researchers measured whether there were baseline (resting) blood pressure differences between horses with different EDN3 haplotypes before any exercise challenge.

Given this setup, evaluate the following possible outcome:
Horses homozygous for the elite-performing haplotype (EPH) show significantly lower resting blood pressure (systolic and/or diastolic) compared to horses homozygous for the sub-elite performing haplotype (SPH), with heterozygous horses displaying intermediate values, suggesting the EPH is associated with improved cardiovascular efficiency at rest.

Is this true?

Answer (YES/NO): NO